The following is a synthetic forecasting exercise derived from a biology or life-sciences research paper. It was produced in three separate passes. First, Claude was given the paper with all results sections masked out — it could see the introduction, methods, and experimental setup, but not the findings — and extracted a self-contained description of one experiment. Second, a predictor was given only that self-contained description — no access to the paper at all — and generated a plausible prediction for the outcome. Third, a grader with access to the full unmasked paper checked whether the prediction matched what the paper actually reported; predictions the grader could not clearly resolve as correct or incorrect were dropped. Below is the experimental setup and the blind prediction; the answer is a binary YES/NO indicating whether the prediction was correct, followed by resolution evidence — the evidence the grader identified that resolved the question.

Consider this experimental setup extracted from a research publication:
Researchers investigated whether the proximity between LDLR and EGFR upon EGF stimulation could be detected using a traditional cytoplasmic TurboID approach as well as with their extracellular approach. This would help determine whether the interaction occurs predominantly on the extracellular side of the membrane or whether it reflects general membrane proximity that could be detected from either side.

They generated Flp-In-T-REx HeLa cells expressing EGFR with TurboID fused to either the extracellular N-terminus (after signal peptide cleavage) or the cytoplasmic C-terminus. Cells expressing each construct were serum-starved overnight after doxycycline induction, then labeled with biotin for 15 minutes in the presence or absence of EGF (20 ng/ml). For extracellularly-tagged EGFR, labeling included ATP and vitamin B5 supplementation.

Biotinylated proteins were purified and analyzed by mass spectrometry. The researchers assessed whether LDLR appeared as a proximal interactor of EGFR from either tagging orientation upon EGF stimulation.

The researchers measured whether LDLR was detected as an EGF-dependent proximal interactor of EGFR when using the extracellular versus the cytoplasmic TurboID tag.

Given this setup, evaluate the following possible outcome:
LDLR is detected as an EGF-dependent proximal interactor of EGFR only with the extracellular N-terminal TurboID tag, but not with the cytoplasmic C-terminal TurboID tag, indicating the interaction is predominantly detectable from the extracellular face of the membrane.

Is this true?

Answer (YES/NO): YES